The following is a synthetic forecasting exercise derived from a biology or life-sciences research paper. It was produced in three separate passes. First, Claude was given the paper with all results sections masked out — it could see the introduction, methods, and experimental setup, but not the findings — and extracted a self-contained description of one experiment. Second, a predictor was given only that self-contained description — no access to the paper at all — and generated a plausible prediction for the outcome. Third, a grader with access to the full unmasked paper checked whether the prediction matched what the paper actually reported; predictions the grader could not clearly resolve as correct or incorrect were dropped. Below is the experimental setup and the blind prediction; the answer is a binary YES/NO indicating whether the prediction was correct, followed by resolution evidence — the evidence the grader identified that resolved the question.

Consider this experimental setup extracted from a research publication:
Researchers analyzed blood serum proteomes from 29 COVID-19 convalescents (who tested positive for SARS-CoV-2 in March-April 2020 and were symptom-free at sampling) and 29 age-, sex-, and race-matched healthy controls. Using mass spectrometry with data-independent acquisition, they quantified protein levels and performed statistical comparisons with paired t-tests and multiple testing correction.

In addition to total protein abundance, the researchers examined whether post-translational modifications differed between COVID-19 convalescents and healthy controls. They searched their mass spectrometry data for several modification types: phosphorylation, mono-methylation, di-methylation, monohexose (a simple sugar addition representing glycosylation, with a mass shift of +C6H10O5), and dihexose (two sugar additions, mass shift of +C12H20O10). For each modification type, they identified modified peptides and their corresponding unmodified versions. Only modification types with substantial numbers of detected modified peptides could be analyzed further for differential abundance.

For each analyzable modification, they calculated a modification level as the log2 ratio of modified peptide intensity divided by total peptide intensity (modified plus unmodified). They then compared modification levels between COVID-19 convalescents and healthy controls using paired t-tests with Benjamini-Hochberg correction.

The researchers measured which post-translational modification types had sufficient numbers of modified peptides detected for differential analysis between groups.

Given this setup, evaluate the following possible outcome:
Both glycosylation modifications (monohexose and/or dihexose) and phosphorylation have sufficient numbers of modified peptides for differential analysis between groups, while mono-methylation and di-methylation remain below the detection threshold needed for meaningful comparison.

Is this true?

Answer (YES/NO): NO